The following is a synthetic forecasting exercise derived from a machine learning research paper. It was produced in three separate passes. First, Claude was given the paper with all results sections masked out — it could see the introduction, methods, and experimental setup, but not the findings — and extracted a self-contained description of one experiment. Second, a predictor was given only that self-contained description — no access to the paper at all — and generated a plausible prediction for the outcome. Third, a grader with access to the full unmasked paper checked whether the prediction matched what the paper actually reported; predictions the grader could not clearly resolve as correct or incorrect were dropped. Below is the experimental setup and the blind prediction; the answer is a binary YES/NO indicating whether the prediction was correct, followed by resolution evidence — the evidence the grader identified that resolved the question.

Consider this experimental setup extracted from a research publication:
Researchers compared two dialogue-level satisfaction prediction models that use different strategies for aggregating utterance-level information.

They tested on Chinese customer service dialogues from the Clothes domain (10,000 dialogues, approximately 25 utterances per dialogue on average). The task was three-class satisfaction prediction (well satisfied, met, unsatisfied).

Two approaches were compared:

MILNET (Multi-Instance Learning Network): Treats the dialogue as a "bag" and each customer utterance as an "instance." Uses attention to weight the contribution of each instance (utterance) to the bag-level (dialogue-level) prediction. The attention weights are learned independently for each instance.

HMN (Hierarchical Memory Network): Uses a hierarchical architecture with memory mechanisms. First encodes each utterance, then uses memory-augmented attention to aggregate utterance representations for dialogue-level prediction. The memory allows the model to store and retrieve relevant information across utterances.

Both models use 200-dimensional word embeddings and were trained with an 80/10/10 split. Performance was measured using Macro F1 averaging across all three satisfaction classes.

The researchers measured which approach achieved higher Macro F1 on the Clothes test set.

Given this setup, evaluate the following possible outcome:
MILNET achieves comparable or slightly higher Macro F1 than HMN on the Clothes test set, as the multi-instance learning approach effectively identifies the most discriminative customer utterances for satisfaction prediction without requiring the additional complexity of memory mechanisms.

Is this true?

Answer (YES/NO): NO